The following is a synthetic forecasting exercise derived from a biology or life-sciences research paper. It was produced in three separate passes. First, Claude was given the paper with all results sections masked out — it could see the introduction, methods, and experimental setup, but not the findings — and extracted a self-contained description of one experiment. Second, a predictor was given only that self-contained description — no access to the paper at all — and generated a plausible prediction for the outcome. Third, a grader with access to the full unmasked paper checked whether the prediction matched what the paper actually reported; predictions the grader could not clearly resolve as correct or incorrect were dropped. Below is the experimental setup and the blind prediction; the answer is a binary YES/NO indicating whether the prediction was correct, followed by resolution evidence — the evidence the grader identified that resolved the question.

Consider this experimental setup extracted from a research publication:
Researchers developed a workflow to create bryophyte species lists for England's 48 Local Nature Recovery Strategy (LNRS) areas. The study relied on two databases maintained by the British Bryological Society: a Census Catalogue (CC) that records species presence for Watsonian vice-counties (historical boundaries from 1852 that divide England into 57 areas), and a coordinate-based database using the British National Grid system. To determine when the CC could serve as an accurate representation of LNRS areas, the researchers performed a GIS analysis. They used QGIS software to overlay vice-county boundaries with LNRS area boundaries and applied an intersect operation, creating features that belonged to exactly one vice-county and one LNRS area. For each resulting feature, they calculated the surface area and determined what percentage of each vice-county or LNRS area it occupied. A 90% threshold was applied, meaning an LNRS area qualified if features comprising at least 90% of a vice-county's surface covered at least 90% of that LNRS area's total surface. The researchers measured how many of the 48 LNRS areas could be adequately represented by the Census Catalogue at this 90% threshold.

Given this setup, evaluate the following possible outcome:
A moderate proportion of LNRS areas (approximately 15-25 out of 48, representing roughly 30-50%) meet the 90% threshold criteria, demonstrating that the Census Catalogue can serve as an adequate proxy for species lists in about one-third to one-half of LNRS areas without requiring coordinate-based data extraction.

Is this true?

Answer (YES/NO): YES